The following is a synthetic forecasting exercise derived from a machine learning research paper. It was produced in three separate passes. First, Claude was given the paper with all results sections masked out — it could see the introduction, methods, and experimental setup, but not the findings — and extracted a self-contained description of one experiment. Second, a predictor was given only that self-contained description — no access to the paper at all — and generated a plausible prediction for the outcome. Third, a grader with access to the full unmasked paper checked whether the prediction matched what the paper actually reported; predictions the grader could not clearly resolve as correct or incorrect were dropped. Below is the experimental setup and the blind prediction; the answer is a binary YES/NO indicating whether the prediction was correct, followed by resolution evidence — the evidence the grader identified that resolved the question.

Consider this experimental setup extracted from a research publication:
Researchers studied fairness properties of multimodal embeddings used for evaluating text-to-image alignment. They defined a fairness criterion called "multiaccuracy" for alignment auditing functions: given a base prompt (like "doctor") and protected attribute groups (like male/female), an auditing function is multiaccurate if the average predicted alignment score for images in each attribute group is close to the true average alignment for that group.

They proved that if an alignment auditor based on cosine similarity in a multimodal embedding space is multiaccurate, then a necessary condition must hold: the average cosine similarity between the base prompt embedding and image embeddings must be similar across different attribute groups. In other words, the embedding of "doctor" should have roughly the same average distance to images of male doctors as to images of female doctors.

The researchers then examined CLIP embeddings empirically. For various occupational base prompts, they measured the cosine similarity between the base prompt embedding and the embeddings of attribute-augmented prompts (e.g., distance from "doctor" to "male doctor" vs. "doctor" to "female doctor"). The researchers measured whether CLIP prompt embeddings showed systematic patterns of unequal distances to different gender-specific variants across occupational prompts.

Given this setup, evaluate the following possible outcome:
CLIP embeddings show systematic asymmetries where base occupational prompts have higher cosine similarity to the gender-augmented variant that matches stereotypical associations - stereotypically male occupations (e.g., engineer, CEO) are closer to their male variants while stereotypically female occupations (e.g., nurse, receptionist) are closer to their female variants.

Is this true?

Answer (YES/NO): YES